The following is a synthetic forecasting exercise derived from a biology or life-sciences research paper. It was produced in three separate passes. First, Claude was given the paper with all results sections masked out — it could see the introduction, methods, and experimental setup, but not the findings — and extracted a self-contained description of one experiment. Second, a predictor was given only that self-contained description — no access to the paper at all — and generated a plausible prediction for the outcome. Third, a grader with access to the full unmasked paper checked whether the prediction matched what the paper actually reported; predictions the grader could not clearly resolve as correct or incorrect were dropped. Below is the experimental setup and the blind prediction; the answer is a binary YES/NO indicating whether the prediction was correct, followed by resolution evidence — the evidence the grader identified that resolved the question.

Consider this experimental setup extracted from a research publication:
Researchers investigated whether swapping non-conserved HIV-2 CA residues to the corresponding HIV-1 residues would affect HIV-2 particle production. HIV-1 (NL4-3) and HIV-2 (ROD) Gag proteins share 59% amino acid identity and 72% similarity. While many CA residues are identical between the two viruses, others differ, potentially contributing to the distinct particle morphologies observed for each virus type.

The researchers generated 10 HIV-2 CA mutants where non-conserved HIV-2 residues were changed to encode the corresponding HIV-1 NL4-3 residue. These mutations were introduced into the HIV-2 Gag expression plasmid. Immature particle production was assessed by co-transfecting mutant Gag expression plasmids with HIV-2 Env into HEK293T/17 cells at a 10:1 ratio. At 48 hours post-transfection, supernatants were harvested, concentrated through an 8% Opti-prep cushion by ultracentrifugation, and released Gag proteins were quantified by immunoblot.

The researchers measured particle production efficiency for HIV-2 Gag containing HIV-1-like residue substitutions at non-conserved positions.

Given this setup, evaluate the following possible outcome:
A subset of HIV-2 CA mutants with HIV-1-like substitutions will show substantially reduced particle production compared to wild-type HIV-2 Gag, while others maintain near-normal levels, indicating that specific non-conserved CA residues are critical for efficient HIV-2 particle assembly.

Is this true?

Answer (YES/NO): YES